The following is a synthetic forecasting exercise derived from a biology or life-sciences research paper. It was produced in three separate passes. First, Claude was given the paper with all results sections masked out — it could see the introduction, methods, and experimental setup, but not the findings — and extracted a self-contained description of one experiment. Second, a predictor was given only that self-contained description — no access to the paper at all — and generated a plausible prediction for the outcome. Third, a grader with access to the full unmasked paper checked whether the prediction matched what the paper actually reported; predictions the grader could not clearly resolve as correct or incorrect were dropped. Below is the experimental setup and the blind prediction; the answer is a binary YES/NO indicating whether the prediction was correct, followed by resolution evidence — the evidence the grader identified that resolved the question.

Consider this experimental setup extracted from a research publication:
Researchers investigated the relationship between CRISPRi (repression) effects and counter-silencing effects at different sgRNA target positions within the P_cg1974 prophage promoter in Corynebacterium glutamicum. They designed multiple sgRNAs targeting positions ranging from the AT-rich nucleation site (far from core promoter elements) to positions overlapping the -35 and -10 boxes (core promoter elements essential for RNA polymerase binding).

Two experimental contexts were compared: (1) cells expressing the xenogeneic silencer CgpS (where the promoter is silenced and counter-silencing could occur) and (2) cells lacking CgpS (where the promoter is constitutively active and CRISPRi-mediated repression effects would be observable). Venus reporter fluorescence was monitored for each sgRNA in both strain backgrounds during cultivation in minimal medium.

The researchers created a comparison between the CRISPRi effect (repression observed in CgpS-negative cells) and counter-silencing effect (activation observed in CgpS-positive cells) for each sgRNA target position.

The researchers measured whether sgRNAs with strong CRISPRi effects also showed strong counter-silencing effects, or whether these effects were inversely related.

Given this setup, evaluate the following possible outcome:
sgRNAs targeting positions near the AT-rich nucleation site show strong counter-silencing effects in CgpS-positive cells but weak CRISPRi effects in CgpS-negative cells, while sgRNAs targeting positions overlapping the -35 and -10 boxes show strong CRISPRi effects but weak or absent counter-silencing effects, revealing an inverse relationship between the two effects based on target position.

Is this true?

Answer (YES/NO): YES